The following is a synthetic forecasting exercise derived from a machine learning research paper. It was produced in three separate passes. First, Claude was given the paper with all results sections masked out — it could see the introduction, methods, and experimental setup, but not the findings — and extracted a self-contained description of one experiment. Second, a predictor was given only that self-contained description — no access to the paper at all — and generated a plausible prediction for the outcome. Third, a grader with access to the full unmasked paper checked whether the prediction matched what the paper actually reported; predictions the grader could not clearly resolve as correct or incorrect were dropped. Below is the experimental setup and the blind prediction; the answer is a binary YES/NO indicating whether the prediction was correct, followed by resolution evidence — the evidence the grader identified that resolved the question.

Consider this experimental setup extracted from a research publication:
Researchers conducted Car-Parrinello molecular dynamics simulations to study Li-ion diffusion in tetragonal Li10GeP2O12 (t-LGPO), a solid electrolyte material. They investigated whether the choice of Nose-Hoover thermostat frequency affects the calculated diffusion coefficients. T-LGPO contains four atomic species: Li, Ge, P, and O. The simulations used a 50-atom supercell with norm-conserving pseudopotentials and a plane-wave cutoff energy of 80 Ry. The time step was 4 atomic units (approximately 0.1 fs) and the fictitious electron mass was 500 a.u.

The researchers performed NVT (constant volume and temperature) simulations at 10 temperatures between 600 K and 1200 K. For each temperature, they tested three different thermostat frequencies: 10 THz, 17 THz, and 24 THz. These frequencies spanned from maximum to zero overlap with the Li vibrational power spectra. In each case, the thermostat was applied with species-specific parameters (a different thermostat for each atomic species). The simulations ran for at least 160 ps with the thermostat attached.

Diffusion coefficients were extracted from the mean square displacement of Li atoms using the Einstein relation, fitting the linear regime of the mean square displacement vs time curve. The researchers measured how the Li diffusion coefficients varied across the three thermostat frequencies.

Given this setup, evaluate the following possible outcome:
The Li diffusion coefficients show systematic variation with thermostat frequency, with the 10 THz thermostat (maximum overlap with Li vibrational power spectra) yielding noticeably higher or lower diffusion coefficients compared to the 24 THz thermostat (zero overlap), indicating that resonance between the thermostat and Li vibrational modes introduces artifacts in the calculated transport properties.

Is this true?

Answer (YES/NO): NO